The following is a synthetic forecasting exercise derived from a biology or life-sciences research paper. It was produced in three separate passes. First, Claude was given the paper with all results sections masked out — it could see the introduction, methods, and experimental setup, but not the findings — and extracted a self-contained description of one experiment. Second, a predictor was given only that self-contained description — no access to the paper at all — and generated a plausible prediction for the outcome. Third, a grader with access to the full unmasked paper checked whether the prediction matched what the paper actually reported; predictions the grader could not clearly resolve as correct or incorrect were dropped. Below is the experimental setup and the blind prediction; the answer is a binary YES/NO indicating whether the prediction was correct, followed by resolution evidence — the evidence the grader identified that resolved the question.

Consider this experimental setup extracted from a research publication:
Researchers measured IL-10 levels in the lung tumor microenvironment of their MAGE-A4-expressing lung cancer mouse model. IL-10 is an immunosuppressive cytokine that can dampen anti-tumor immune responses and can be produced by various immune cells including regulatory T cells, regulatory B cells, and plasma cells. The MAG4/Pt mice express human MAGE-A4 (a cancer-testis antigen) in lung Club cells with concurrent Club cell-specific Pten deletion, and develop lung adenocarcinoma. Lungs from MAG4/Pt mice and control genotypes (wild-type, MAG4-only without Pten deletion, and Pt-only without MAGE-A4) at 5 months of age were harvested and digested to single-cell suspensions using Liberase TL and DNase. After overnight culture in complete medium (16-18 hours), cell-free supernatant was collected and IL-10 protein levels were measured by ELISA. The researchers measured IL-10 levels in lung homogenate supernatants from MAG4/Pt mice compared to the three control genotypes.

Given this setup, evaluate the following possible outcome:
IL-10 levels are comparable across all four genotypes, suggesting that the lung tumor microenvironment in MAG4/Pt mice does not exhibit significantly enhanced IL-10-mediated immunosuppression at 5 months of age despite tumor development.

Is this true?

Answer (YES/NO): NO